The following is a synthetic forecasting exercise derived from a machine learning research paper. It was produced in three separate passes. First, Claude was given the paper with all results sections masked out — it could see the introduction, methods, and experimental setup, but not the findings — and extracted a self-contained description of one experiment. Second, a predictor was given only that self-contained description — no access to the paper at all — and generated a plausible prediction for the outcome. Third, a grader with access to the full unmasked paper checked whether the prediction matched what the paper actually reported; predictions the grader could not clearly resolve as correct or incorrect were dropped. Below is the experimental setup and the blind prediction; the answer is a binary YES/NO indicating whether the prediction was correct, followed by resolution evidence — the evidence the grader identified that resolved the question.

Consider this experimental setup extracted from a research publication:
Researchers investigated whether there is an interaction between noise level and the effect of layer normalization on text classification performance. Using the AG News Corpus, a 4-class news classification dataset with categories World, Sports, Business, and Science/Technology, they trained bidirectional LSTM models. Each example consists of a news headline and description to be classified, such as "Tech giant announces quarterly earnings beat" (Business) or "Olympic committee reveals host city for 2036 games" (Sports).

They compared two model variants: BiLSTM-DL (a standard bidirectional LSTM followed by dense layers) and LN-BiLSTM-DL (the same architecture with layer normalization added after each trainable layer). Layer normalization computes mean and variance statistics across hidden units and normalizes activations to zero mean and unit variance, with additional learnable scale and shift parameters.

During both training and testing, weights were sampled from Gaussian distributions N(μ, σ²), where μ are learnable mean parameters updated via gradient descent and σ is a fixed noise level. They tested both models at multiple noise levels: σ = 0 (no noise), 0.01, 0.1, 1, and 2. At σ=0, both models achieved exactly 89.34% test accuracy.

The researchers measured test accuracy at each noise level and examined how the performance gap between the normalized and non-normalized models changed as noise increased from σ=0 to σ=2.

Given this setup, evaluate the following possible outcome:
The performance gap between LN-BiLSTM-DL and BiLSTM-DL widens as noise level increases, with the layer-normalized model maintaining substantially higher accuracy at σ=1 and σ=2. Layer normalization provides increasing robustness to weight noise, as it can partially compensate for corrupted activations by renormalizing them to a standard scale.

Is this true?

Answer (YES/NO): YES